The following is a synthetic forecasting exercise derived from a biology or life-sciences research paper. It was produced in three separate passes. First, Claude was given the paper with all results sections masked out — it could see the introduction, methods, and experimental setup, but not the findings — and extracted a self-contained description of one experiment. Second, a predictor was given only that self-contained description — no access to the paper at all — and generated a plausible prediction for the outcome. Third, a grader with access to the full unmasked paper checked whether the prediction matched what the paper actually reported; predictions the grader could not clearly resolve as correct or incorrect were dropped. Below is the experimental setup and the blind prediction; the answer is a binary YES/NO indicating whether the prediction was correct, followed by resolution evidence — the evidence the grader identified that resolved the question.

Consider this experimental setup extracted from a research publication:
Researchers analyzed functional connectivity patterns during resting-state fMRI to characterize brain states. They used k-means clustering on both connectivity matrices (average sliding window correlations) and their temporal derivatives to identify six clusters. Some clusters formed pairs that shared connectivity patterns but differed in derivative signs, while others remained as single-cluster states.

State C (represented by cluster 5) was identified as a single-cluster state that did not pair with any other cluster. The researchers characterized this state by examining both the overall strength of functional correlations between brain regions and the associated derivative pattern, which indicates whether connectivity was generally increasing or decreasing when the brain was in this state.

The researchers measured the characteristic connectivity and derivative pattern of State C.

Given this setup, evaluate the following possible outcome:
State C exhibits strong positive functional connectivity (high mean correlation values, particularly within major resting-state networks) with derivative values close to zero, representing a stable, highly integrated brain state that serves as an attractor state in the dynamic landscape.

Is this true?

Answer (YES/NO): NO